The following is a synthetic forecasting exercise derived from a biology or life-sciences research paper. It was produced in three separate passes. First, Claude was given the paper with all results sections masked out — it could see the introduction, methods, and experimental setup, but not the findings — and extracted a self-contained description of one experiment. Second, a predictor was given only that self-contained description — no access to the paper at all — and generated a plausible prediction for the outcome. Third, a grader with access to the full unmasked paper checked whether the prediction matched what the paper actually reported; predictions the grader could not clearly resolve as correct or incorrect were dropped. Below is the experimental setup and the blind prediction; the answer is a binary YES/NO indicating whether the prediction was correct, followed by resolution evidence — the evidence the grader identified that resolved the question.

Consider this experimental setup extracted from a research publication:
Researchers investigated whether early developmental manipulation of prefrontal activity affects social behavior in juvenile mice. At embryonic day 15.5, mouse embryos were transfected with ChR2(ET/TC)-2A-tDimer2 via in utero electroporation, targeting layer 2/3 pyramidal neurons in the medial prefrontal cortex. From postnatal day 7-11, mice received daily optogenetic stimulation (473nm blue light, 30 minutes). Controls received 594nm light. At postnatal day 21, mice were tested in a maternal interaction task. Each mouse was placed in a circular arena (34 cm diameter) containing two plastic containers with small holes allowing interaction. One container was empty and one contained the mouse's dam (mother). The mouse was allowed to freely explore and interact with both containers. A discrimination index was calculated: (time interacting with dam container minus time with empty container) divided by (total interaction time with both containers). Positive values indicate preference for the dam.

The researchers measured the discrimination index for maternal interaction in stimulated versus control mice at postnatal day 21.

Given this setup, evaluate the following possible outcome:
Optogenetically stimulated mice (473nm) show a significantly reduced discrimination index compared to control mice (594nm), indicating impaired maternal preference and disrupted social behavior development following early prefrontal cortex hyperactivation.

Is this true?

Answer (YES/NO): YES